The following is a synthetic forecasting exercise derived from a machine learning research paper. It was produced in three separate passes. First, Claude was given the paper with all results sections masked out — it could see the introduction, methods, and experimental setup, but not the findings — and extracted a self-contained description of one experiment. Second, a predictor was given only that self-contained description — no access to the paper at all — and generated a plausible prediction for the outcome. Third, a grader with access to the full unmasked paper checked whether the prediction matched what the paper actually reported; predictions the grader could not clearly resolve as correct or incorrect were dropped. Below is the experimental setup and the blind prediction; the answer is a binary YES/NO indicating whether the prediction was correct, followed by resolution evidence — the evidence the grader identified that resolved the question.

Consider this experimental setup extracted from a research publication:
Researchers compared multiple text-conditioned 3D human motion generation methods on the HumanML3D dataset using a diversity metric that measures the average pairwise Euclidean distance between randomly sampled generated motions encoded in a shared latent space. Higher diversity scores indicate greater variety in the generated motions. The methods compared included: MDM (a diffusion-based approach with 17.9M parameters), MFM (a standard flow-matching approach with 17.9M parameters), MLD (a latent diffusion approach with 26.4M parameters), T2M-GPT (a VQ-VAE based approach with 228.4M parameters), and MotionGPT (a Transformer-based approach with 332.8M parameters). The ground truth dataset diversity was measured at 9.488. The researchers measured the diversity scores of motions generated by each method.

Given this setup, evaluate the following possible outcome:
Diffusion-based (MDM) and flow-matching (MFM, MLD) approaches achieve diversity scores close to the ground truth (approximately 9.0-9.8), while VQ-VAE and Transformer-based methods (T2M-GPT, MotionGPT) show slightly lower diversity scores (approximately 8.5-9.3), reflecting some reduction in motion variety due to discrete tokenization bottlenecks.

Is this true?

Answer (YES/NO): NO